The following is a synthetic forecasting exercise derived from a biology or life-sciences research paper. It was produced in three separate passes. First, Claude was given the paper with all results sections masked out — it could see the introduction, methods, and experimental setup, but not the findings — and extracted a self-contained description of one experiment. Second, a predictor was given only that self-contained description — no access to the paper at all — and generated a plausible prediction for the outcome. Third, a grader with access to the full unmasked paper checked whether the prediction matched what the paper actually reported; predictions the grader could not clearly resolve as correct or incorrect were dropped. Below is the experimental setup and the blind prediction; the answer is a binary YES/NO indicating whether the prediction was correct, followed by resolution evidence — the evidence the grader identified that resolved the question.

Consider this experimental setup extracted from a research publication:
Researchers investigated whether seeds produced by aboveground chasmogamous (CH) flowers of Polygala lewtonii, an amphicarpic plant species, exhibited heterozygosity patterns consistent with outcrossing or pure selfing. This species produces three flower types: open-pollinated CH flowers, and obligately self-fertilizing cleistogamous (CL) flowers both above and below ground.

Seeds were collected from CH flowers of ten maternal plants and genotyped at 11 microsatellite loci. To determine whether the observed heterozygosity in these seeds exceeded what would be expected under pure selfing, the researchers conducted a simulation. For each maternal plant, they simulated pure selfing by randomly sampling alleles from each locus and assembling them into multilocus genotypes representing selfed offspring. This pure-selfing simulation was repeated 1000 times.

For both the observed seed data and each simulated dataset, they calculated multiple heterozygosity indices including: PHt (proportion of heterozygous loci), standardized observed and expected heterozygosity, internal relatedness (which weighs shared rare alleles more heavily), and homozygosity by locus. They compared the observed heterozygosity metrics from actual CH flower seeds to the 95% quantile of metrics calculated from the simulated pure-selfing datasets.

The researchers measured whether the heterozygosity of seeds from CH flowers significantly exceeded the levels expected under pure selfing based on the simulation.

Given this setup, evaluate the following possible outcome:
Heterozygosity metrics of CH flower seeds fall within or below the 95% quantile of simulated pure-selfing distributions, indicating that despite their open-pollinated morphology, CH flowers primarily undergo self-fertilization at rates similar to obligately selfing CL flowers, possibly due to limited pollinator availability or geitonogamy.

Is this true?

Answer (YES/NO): NO